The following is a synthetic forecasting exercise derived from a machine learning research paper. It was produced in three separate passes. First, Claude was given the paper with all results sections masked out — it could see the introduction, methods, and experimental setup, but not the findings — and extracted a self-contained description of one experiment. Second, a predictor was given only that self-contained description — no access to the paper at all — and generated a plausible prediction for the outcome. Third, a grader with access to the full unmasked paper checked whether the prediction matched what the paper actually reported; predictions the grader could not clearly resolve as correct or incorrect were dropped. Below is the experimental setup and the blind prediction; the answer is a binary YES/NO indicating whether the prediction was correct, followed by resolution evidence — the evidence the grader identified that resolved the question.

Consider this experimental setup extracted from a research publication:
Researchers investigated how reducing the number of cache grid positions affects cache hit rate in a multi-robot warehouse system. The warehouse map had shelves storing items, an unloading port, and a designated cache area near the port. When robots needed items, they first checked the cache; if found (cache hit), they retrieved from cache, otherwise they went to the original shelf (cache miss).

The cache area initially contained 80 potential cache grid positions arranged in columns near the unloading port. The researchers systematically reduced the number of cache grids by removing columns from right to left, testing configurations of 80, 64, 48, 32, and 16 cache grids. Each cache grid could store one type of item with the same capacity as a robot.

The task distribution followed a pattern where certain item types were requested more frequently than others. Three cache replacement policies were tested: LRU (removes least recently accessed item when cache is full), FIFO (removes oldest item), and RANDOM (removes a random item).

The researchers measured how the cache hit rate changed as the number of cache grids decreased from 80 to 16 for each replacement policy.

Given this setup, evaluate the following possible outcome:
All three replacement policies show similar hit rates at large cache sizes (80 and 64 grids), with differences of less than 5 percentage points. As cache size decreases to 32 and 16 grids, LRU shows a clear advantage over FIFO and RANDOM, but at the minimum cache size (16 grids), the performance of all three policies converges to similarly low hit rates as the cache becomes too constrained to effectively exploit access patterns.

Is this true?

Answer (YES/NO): NO